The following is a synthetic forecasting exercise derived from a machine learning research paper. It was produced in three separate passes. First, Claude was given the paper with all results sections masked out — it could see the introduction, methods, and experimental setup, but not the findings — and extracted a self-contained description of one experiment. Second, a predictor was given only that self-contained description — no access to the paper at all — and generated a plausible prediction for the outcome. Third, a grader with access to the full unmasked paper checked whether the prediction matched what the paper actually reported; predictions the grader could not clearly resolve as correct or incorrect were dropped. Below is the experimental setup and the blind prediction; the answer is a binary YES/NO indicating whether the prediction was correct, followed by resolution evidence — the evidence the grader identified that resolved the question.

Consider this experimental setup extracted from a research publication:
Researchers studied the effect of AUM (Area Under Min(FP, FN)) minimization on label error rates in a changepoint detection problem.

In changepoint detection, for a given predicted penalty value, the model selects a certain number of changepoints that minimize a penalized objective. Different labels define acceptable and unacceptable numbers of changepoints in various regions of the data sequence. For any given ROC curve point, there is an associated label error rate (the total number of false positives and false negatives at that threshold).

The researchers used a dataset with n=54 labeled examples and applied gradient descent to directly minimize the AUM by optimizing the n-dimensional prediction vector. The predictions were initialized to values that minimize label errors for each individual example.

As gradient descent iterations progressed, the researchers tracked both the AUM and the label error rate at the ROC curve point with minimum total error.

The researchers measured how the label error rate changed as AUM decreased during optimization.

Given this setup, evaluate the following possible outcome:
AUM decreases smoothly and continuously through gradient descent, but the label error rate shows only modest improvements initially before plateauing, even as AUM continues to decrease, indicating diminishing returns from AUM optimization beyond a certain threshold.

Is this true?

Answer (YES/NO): NO